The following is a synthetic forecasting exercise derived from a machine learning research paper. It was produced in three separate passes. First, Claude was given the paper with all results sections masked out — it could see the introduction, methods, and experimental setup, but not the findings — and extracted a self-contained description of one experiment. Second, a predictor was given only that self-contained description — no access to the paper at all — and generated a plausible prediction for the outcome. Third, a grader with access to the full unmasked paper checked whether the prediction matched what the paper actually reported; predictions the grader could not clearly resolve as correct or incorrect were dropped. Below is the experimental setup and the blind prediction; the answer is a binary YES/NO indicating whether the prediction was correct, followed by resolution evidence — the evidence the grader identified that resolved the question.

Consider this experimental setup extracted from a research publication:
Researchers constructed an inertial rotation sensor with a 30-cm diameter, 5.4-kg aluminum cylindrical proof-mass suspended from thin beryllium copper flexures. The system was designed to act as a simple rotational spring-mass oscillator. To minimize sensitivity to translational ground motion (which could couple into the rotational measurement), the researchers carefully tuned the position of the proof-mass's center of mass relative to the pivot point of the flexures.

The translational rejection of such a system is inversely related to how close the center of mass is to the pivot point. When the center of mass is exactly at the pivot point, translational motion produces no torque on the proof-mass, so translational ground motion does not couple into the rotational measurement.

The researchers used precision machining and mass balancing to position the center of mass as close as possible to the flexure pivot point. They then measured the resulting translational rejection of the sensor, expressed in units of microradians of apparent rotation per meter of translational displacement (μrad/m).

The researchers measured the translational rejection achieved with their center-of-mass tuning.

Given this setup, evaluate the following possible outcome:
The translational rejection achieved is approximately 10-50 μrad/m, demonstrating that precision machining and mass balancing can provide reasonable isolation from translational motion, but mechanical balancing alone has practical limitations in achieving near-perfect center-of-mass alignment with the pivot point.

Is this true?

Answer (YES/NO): NO